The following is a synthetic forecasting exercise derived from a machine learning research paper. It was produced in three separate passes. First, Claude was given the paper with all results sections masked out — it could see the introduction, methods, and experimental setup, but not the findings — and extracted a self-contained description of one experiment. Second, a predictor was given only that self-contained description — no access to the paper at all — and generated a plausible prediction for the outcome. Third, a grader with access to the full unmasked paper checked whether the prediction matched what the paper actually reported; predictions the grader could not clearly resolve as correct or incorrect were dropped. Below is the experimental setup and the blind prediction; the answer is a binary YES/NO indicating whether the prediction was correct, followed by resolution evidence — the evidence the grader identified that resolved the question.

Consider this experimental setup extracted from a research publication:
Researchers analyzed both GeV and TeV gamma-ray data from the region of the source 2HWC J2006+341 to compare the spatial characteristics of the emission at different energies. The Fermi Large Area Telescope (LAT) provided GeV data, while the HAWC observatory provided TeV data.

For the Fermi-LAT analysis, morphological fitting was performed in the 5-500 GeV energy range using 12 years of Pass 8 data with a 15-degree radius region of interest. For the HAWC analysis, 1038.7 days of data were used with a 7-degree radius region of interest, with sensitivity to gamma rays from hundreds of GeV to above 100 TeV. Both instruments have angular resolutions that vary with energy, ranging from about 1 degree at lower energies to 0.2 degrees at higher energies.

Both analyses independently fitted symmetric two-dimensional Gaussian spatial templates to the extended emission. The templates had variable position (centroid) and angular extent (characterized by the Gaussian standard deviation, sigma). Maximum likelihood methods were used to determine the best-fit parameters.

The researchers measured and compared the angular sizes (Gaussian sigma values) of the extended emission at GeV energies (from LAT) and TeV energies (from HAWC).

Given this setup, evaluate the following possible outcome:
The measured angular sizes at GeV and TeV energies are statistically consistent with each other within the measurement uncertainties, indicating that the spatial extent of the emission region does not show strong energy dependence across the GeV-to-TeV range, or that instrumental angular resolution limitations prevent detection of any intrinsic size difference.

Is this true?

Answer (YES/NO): YES